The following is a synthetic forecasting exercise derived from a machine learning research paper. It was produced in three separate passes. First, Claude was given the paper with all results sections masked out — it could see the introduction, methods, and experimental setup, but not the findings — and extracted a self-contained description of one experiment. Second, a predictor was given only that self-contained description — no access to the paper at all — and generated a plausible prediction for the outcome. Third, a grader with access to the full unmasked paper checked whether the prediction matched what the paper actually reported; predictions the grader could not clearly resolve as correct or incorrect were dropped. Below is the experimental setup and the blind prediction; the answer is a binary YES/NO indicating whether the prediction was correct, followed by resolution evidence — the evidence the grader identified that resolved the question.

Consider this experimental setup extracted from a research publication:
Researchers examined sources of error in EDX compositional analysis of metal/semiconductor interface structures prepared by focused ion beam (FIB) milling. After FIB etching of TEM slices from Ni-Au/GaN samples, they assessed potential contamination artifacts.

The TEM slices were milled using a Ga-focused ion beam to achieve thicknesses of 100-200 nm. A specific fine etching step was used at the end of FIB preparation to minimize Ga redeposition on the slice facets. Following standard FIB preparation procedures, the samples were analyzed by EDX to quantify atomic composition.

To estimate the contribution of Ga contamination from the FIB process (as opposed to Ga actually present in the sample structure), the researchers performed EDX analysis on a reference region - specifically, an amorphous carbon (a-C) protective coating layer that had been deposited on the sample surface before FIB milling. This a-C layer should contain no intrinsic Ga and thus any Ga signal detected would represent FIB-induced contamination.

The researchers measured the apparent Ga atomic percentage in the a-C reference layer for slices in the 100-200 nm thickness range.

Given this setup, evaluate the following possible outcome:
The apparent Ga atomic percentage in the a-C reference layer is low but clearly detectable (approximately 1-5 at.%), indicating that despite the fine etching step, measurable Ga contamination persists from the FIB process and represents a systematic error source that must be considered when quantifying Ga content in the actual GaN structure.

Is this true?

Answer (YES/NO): YES